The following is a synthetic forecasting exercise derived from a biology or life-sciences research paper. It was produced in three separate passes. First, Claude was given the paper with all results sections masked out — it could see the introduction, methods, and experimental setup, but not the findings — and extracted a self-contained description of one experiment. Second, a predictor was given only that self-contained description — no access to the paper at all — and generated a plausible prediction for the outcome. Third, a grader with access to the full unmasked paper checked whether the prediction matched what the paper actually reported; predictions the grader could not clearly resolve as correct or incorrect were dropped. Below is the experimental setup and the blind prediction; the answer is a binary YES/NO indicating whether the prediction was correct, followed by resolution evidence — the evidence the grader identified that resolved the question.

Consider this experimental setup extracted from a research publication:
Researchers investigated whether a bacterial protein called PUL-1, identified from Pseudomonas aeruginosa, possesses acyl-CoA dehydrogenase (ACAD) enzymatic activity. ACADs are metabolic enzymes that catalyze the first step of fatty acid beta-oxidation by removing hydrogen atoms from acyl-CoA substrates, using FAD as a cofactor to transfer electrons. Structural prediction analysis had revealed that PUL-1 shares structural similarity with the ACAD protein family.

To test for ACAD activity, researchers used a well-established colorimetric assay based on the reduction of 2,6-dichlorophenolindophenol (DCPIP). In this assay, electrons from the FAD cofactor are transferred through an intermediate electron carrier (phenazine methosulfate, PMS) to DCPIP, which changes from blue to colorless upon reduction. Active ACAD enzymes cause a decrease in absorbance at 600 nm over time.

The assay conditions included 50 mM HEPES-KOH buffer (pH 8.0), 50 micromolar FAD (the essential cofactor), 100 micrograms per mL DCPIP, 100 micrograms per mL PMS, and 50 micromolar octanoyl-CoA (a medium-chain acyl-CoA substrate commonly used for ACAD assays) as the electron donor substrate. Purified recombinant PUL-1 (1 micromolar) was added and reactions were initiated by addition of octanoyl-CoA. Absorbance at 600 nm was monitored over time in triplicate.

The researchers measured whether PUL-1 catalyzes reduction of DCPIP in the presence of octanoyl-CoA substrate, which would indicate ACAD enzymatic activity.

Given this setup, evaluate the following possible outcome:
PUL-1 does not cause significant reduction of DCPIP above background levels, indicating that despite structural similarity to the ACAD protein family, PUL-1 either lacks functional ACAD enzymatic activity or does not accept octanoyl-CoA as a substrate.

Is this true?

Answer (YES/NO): YES